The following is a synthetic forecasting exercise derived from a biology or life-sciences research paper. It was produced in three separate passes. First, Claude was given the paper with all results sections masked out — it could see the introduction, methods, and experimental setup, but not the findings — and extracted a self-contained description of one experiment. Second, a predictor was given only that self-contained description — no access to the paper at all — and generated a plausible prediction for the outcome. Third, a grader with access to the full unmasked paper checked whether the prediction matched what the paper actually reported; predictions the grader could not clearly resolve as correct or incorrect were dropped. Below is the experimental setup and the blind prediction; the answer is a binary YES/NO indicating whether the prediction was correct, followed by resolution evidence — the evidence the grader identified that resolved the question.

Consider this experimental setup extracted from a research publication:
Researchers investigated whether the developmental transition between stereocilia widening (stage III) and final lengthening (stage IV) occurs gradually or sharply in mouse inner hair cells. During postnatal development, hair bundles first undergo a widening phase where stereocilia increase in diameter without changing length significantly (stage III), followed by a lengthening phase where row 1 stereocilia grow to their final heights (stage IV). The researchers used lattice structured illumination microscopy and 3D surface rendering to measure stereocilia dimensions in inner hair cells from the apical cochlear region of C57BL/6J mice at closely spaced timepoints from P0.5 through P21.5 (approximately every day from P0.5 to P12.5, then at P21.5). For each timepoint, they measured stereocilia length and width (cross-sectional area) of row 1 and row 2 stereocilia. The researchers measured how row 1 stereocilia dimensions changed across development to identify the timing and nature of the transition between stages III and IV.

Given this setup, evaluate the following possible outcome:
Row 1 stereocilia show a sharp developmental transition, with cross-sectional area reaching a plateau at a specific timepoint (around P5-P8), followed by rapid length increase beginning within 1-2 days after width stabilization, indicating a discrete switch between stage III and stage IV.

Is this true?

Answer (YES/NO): NO